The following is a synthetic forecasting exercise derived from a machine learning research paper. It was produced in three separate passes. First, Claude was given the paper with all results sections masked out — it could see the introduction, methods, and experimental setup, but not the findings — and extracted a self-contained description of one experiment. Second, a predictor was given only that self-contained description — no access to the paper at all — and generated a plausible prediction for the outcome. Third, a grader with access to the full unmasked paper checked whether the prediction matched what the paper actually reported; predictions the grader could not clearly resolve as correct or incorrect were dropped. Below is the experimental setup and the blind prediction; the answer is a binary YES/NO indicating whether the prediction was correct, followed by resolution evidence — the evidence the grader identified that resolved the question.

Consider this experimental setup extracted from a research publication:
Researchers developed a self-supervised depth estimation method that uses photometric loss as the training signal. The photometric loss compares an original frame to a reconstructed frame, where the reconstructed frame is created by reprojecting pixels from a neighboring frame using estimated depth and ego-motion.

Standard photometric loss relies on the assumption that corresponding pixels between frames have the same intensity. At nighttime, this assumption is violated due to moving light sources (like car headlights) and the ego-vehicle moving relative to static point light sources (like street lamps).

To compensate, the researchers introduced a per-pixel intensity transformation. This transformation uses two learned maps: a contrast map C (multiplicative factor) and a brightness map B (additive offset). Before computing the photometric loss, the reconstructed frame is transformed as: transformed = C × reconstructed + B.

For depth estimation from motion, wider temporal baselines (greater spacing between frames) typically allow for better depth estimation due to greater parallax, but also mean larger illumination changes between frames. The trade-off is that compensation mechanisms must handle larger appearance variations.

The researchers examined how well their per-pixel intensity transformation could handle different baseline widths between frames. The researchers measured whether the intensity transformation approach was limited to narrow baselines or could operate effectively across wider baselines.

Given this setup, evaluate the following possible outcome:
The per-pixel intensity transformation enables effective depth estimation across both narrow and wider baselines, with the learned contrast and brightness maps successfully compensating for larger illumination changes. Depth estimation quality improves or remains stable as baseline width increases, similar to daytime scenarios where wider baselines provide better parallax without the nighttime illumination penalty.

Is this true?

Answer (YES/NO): YES